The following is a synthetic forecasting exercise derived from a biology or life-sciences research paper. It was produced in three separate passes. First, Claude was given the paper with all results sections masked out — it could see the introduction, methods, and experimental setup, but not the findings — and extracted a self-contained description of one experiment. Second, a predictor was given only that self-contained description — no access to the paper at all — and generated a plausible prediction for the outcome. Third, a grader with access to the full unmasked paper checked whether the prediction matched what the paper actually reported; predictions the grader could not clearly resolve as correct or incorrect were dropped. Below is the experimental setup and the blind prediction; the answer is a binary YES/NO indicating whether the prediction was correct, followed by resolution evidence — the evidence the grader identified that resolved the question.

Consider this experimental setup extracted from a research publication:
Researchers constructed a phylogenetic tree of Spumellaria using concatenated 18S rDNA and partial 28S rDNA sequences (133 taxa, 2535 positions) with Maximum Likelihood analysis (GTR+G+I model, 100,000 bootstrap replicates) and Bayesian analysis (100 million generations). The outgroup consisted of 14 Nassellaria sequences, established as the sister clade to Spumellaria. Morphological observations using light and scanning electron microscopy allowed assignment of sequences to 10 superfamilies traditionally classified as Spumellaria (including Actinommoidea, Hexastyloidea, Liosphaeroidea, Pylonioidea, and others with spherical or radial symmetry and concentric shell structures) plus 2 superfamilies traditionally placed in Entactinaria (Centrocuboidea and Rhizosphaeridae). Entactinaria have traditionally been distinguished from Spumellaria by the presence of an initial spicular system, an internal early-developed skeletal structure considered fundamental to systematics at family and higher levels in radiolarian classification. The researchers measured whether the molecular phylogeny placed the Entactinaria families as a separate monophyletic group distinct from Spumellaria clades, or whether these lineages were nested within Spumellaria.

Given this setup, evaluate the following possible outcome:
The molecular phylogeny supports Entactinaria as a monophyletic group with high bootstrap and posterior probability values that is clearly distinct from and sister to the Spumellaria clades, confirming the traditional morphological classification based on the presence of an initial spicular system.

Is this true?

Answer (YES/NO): NO